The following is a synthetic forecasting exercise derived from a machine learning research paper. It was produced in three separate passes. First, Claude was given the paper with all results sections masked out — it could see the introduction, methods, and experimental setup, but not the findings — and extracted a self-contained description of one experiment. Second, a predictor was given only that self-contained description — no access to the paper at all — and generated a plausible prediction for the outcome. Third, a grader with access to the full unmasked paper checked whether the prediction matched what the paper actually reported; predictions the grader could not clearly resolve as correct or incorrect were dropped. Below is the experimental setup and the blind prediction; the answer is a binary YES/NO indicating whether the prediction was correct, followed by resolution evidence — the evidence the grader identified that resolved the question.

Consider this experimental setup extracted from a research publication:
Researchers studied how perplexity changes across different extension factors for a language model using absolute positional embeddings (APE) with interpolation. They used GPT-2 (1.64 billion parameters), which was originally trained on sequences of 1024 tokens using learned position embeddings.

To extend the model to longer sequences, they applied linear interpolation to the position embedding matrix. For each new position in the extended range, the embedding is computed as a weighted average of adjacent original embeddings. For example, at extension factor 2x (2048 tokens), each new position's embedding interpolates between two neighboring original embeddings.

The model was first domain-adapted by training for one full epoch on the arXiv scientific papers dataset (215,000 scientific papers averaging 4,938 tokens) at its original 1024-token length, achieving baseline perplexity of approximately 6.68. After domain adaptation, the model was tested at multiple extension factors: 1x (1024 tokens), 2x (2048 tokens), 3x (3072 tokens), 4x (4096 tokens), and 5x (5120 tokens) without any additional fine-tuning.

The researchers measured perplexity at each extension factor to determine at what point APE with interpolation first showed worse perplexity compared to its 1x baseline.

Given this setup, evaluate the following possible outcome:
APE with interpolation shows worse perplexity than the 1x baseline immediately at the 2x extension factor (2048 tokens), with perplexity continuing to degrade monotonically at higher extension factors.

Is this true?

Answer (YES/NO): NO